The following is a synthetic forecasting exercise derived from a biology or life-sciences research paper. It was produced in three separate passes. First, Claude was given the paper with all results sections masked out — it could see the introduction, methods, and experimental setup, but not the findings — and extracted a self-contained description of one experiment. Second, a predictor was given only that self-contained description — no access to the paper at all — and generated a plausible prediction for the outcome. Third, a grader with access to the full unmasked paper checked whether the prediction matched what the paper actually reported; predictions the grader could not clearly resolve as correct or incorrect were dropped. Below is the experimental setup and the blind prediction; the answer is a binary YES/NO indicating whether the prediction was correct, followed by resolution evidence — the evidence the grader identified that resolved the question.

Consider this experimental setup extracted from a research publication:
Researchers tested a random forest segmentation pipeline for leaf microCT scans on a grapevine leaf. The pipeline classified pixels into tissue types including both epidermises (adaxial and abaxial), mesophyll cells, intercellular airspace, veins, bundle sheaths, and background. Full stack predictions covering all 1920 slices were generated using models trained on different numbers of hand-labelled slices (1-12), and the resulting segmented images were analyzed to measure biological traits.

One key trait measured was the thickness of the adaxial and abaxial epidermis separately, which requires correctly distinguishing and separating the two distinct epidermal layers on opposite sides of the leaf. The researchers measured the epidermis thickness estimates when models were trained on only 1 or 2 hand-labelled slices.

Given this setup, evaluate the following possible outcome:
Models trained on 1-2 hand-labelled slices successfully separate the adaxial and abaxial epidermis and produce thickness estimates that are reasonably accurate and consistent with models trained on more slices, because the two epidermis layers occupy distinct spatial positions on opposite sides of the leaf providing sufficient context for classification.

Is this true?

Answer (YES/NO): NO